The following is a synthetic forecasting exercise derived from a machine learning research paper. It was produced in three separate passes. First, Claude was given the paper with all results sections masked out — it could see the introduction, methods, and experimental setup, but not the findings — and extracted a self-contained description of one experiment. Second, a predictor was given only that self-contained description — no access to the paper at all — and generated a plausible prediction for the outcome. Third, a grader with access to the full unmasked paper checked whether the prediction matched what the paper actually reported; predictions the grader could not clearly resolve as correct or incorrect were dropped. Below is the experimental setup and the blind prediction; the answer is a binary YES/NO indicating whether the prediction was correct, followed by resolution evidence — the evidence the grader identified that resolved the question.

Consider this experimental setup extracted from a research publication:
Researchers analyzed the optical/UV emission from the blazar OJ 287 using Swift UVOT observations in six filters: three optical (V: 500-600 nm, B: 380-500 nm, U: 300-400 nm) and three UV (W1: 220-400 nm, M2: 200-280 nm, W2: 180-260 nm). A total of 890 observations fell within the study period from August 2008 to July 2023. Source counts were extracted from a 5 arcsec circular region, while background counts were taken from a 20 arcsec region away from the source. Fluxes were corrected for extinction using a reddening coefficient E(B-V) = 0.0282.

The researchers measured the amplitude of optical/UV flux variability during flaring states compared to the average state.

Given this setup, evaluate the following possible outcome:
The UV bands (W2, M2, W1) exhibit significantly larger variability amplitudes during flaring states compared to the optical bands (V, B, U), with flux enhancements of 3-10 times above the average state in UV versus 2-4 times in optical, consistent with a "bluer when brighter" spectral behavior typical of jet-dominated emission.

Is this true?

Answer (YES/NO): NO